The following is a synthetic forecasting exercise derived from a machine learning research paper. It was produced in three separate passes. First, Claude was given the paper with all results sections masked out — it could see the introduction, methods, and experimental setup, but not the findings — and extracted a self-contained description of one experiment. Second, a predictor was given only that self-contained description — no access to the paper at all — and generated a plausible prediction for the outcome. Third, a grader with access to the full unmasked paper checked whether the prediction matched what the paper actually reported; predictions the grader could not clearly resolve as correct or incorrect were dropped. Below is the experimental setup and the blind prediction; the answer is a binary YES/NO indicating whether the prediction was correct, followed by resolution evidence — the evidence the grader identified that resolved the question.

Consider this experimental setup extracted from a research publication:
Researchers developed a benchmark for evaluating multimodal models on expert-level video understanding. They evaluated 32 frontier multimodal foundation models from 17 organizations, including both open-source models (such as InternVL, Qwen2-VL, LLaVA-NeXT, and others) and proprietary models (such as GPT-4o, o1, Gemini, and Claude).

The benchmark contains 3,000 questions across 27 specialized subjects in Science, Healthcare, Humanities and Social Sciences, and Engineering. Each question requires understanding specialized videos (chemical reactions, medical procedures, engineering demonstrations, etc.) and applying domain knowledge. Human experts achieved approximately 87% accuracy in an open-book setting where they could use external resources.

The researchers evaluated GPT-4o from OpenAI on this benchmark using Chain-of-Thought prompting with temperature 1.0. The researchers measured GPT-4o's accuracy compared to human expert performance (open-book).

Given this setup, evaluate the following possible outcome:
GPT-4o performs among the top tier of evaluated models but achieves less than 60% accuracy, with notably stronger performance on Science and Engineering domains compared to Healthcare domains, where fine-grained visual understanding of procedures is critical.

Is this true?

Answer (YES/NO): NO